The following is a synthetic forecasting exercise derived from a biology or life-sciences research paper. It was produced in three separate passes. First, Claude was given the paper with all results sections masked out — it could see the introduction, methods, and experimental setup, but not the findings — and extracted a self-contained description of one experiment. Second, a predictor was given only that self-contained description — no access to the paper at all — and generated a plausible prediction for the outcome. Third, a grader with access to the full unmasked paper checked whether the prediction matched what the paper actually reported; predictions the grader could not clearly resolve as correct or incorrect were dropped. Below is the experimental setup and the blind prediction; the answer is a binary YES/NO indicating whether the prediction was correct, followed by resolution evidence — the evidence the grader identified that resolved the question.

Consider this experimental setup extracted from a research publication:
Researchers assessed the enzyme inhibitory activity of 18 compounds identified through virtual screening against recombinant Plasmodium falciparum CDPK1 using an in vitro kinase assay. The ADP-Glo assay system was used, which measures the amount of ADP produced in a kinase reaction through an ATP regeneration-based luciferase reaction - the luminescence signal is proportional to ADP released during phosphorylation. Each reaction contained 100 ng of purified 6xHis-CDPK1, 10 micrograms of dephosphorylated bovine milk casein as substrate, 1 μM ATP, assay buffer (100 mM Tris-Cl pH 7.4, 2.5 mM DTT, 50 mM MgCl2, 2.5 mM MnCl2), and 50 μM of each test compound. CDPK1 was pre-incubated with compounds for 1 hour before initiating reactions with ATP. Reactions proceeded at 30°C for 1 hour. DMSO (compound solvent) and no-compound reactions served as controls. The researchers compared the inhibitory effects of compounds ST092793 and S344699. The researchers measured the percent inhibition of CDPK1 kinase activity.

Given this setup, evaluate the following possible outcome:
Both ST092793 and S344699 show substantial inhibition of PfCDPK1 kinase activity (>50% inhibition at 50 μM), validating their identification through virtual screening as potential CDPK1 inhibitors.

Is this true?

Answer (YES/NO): YES